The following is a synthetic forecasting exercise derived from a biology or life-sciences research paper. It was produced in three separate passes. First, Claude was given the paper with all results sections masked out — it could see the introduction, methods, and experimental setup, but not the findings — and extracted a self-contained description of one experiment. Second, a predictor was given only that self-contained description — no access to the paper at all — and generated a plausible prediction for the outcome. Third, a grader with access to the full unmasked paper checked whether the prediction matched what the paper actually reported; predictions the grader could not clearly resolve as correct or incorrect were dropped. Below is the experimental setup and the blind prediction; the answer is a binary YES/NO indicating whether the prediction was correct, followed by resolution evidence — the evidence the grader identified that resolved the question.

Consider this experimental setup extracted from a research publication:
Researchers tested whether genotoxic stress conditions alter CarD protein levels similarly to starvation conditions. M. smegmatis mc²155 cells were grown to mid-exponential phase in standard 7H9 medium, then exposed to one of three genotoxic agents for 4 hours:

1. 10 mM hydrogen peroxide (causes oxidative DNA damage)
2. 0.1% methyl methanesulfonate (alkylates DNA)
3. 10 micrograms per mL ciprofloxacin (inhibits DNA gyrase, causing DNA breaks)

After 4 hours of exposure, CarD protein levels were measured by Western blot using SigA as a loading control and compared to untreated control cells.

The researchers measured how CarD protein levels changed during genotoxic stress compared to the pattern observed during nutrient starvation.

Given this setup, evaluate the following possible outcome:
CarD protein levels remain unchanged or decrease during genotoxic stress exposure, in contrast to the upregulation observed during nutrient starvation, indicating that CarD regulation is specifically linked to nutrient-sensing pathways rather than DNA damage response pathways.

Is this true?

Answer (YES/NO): NO